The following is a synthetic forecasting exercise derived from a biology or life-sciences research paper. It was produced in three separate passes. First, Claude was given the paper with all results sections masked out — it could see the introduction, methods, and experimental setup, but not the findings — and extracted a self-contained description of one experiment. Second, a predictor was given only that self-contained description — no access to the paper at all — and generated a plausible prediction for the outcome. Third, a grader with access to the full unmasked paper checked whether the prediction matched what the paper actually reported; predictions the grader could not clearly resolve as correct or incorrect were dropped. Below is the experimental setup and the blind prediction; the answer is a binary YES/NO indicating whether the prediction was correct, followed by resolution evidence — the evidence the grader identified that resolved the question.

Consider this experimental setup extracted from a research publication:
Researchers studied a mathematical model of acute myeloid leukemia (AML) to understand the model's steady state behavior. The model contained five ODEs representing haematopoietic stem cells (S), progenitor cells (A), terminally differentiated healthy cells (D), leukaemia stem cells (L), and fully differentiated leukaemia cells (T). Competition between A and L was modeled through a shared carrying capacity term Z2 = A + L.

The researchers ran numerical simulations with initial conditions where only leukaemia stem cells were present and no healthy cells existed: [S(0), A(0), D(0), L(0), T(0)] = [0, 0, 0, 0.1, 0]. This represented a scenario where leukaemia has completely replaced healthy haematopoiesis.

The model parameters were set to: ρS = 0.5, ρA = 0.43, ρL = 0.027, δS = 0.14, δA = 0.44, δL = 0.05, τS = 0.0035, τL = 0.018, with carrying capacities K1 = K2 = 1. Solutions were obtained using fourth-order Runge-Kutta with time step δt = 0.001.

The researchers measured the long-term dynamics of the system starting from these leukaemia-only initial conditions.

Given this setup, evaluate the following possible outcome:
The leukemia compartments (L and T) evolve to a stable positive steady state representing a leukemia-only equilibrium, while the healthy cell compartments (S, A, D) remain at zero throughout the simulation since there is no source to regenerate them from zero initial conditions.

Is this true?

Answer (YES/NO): YES